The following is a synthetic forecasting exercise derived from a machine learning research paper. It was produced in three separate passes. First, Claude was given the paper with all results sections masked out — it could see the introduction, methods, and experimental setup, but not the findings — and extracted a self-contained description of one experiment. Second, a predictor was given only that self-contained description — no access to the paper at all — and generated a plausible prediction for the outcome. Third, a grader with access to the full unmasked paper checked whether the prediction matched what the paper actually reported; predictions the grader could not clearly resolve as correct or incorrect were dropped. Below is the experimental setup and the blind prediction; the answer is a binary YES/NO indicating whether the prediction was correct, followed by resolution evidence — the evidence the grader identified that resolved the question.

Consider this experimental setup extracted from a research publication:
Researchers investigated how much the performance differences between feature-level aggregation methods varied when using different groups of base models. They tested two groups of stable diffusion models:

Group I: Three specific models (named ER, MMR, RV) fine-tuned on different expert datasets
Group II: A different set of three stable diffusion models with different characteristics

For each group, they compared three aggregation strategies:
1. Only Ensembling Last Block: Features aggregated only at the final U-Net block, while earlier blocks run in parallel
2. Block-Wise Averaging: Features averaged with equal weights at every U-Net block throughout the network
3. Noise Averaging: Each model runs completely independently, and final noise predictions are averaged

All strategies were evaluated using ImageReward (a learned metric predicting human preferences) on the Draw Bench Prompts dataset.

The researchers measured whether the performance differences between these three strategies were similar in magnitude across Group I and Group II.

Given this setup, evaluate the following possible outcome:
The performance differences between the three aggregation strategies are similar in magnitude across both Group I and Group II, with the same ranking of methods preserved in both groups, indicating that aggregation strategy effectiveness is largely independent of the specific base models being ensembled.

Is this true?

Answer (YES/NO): NO